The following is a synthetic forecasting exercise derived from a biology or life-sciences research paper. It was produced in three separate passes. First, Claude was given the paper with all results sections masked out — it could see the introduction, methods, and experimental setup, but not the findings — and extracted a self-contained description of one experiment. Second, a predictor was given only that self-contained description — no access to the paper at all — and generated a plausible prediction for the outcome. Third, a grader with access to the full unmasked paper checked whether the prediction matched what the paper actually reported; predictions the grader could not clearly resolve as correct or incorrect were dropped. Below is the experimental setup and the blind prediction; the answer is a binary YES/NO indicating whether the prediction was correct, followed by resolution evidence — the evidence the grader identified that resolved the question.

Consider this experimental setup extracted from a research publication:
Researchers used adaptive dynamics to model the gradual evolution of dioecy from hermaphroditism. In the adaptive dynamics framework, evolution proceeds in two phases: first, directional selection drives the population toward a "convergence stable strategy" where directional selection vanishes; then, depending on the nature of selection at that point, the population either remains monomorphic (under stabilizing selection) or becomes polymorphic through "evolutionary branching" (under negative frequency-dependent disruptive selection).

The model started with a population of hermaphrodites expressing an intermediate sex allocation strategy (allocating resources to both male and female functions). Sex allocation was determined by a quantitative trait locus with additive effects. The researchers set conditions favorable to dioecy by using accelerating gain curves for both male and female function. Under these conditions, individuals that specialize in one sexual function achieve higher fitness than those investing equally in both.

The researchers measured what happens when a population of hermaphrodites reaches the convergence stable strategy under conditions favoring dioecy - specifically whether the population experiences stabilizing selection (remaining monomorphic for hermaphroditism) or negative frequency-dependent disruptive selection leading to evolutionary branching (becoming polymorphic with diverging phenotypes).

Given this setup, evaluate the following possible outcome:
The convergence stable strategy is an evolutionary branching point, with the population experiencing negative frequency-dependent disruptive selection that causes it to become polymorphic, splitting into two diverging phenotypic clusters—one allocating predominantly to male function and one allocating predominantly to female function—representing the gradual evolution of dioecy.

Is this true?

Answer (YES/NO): YES